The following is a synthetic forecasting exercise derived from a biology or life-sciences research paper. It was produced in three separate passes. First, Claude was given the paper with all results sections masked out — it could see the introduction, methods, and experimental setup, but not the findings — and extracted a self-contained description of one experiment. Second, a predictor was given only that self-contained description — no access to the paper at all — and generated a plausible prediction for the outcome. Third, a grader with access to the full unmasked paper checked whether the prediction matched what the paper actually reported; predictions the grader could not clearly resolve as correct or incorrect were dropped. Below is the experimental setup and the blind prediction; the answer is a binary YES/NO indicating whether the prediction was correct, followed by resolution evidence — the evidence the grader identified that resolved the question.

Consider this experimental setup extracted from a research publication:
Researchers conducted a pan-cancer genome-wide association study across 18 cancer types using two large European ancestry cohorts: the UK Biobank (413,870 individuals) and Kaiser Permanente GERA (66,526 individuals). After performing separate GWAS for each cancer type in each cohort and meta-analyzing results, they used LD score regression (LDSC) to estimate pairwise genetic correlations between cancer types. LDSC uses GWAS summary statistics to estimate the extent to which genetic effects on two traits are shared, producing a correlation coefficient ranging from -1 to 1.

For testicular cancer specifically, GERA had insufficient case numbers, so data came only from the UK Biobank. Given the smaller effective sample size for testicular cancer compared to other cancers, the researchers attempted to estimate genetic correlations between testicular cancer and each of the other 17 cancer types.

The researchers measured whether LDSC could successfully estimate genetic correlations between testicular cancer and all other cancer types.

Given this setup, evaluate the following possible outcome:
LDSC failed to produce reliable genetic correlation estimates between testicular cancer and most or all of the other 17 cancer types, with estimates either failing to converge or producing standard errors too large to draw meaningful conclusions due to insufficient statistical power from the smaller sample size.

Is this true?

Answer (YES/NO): NO